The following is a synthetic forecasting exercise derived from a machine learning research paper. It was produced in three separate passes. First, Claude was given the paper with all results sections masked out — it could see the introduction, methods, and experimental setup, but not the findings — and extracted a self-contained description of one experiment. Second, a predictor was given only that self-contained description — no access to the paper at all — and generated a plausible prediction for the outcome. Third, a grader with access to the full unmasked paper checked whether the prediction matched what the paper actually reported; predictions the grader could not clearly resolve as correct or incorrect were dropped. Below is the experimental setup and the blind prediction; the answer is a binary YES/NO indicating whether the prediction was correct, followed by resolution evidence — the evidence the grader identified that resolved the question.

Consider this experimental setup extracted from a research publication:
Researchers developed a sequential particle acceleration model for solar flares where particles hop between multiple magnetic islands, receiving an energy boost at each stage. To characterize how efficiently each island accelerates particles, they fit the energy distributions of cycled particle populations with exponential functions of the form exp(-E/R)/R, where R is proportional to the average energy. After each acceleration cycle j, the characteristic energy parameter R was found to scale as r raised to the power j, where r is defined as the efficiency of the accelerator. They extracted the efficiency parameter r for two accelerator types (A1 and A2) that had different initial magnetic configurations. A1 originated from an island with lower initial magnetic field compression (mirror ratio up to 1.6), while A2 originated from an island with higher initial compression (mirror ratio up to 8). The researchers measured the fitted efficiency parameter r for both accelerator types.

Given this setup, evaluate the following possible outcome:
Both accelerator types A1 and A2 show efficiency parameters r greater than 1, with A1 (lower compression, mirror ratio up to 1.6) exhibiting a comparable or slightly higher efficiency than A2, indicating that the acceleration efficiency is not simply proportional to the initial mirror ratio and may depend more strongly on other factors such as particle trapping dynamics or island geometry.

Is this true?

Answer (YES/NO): NO